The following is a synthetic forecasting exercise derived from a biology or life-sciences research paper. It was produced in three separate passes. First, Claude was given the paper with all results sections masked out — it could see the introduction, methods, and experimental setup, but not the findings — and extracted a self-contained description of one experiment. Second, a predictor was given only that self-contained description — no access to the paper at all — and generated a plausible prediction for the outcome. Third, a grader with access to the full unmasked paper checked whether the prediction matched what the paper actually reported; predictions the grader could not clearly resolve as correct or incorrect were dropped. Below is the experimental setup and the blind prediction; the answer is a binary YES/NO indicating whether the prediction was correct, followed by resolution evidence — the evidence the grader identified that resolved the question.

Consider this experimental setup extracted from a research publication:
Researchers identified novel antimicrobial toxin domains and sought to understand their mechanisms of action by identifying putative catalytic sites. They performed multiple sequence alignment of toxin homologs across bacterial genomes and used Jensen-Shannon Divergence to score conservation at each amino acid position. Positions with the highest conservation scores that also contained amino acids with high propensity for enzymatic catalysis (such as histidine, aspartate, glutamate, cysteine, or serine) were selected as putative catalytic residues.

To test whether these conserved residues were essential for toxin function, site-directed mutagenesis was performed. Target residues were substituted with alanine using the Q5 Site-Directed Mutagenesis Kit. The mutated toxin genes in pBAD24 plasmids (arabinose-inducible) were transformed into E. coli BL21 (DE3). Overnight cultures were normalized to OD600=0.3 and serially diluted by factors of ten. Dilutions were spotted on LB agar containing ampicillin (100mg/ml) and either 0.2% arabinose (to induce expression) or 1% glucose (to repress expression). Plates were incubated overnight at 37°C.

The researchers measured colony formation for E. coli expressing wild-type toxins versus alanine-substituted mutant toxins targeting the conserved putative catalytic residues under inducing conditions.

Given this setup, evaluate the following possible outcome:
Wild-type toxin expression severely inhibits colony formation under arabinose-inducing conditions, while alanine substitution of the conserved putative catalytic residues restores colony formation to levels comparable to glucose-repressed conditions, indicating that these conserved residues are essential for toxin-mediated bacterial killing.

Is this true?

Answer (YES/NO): YES